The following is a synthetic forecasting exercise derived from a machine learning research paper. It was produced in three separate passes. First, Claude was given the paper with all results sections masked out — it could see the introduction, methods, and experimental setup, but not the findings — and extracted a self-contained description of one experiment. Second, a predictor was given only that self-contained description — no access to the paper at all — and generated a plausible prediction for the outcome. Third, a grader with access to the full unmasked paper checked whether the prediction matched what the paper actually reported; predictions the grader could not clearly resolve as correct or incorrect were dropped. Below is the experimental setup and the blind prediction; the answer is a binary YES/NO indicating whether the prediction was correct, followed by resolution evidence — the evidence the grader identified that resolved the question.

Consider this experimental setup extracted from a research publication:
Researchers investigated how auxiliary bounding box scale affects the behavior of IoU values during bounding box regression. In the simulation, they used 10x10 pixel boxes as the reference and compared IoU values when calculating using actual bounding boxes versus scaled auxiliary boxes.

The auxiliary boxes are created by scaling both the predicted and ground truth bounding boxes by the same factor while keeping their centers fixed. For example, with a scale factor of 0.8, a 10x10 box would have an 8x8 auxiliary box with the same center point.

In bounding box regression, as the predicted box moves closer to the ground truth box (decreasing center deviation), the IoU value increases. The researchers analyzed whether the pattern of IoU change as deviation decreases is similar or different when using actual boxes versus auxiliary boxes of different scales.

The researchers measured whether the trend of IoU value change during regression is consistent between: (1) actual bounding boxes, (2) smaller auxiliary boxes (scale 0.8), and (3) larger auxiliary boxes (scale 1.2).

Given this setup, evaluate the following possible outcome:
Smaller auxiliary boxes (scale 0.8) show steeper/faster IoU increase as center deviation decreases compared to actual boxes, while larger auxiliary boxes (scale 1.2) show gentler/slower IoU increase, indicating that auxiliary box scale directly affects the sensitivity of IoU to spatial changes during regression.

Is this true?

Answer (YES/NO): NO